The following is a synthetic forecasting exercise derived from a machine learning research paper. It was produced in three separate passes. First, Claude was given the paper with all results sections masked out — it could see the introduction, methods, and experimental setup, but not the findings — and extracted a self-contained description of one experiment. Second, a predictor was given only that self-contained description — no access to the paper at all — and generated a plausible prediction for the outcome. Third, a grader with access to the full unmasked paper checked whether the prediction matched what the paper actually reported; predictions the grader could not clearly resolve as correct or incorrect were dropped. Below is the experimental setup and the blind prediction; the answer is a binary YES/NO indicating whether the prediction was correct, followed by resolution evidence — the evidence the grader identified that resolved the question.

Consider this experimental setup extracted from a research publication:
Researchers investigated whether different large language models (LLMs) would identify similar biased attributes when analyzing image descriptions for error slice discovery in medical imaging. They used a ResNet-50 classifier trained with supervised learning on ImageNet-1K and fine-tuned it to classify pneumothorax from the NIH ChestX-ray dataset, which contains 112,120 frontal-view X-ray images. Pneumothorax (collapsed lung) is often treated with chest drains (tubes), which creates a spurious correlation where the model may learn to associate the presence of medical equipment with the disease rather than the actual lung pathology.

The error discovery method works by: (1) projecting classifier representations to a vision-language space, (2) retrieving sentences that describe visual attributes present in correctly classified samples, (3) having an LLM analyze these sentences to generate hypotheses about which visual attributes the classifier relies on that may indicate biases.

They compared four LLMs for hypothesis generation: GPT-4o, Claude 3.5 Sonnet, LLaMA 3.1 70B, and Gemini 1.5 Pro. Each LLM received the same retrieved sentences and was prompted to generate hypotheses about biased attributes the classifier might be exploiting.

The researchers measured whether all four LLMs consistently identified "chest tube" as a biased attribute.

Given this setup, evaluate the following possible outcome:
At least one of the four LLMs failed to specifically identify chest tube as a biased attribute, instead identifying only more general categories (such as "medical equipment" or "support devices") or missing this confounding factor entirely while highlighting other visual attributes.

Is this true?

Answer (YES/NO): NO